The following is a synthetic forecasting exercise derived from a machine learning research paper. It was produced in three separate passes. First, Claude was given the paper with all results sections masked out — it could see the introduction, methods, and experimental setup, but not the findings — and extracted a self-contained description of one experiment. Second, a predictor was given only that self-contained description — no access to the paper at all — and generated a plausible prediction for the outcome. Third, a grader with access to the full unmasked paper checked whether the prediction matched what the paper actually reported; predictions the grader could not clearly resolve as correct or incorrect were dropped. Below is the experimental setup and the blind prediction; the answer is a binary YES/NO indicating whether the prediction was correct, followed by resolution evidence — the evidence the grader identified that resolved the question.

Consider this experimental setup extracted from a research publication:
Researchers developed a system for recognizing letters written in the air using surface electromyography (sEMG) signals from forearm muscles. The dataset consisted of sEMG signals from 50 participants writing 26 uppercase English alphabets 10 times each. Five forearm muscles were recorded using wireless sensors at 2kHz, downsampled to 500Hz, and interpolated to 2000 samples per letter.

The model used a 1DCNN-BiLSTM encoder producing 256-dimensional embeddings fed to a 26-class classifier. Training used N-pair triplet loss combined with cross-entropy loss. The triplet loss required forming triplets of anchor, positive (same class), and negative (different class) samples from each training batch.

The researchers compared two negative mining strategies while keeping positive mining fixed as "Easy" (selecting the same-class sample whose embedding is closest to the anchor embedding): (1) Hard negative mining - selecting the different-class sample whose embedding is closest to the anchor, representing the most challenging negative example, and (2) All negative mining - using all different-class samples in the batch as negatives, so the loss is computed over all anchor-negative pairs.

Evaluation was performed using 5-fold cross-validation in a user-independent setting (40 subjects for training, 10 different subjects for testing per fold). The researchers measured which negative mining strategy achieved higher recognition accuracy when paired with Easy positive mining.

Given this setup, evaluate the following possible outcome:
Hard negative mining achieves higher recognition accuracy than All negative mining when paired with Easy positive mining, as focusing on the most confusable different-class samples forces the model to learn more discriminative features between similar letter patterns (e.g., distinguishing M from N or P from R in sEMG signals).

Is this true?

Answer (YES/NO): YES